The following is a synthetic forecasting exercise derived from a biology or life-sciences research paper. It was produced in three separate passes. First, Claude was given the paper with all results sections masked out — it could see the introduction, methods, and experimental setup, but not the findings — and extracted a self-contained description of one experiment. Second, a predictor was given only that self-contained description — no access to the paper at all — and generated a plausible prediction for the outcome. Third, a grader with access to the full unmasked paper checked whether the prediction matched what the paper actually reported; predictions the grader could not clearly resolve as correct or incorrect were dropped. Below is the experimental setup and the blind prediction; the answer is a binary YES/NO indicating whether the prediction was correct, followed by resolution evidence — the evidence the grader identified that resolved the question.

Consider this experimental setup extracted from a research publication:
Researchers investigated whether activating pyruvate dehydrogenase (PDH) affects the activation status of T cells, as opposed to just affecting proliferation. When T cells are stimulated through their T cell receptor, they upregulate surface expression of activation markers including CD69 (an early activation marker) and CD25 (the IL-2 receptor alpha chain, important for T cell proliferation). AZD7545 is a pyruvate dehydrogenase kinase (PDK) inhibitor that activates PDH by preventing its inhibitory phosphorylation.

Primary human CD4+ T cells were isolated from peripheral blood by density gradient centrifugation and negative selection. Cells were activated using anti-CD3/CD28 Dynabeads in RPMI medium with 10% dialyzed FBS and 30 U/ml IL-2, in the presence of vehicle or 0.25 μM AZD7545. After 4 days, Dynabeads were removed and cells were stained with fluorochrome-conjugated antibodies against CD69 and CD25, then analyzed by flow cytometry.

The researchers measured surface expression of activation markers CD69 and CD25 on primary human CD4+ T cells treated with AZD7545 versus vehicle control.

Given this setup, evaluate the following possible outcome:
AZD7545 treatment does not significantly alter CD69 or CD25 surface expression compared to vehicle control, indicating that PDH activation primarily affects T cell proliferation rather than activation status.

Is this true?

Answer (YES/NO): YES